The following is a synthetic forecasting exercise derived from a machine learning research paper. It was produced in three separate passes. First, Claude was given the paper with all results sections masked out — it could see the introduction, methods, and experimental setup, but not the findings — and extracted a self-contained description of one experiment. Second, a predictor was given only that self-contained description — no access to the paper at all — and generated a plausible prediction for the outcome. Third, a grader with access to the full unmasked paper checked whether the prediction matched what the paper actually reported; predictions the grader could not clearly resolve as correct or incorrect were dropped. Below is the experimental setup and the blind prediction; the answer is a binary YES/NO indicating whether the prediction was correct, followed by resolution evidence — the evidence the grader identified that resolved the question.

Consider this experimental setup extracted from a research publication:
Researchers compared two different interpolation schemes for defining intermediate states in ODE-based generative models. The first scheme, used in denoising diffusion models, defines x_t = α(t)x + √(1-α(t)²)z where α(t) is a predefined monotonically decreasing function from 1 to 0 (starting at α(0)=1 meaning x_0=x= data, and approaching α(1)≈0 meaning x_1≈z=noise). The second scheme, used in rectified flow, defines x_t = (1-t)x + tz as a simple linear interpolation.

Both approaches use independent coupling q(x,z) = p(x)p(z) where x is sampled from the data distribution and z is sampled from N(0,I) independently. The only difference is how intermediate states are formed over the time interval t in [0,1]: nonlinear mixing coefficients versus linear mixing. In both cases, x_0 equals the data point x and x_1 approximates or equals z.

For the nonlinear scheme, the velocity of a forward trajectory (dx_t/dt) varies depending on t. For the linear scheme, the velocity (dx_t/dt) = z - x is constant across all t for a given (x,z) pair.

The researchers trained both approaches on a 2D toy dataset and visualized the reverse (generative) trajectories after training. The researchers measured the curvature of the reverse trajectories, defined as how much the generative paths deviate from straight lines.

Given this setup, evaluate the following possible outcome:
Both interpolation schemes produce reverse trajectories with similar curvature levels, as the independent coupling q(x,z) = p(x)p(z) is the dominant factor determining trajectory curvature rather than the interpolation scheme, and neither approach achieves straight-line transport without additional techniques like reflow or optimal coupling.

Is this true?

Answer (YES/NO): NO